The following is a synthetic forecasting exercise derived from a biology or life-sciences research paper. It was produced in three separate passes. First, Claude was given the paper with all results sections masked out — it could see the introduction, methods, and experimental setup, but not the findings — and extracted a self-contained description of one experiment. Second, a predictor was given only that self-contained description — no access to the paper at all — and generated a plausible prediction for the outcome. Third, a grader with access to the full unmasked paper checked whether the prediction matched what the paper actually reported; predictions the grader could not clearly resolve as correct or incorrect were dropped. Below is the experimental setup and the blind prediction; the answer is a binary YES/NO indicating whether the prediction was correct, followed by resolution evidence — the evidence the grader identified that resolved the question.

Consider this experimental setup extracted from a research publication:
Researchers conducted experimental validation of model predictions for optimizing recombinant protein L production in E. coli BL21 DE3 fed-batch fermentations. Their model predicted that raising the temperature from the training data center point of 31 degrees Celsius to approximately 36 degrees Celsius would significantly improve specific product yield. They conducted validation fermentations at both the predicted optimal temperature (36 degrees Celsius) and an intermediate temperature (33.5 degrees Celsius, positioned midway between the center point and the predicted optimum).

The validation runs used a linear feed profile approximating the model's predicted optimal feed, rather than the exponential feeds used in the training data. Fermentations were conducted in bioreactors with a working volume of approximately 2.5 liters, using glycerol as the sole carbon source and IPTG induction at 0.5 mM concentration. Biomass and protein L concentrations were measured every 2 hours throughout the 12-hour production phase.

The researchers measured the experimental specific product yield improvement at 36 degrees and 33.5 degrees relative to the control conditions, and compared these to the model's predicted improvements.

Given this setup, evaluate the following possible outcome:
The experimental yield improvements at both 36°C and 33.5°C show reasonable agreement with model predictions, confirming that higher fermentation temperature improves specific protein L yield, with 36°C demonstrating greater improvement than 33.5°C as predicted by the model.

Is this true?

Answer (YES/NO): NO